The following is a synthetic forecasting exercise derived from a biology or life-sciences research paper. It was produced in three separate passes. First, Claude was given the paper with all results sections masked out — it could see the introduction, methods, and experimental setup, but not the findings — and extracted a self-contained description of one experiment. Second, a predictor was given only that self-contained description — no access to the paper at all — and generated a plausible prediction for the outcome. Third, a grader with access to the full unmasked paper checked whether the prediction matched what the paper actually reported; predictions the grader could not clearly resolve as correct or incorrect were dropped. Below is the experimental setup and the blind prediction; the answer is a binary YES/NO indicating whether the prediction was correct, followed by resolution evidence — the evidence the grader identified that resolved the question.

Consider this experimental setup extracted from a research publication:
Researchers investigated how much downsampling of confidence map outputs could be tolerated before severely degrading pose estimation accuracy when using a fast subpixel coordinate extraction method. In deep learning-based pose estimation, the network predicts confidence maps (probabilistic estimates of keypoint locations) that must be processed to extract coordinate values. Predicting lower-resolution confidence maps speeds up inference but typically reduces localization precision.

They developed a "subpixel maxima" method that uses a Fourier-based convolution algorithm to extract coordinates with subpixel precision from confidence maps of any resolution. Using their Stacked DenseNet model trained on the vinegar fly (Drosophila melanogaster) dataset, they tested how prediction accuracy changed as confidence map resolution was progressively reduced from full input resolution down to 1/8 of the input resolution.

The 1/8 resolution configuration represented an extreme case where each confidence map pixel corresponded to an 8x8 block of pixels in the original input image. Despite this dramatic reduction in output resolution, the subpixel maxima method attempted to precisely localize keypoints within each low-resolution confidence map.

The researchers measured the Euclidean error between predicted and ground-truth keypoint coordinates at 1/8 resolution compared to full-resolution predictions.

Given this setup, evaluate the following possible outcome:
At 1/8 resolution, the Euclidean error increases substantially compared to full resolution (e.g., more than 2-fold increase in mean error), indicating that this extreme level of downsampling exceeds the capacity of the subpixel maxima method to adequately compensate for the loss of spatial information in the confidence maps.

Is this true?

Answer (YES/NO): NO